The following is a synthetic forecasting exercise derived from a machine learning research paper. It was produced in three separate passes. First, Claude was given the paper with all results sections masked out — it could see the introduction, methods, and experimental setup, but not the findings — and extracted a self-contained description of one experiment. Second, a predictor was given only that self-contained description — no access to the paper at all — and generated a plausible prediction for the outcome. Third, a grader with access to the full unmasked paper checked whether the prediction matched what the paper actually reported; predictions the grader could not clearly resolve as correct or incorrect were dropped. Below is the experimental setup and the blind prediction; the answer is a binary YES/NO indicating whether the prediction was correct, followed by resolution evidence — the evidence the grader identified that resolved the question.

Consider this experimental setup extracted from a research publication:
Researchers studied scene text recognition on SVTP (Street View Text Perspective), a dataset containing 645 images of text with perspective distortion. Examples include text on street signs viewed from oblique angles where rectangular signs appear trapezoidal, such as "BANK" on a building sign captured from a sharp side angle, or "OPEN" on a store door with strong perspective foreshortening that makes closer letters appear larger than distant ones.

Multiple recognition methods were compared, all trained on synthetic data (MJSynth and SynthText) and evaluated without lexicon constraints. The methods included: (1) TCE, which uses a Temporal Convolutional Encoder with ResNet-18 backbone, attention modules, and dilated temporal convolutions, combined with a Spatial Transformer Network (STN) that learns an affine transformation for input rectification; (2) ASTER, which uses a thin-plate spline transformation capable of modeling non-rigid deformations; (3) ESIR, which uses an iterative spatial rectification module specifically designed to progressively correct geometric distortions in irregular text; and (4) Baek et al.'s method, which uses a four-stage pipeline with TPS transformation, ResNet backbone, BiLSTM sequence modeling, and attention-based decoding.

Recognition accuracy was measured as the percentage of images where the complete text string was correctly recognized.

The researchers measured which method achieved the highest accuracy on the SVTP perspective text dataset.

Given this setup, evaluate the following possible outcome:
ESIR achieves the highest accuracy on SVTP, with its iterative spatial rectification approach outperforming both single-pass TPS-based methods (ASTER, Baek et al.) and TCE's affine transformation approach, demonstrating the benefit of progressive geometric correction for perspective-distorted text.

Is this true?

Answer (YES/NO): NO